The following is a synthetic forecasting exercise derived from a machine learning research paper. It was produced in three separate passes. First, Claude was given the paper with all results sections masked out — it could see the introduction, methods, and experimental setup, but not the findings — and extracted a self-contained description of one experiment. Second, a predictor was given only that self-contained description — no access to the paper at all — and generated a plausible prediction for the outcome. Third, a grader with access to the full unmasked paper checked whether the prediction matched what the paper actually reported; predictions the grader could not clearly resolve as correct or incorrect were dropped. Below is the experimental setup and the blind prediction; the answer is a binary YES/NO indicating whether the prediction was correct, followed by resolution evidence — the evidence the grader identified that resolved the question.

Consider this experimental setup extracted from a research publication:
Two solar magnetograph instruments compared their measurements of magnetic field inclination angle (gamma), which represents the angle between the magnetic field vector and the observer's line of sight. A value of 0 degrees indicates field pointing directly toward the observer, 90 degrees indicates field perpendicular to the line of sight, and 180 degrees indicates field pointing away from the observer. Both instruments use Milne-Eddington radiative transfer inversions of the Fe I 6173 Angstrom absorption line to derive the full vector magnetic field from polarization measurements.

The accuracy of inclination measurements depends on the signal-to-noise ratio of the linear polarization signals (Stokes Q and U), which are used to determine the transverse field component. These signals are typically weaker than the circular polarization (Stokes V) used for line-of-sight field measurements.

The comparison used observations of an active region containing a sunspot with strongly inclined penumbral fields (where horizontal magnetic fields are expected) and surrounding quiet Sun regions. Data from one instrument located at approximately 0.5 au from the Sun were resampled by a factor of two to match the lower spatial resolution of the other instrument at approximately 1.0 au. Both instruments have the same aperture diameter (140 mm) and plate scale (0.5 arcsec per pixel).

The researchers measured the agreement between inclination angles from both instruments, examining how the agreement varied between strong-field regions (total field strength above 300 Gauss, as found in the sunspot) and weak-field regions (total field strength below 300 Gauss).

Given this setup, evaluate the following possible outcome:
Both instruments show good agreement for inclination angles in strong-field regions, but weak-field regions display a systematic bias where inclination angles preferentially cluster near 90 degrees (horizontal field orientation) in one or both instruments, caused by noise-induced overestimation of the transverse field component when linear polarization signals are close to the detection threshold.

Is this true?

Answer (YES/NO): YES